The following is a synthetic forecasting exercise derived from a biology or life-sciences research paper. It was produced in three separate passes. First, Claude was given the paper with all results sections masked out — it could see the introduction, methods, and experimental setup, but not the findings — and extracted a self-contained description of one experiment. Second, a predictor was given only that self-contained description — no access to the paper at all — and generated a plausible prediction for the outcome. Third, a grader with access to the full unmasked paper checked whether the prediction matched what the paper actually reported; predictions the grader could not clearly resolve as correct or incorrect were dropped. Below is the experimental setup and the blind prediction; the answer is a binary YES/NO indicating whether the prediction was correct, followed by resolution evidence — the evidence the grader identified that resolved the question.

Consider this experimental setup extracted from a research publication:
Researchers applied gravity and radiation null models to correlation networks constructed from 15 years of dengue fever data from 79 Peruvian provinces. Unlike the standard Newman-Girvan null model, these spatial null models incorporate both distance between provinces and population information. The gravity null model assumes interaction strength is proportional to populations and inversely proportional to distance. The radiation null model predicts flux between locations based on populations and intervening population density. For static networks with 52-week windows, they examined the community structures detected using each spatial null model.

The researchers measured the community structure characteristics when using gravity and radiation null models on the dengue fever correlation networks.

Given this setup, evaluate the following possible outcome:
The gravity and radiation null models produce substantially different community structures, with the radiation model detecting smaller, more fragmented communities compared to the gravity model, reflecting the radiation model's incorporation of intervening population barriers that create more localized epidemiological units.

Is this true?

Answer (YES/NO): NO